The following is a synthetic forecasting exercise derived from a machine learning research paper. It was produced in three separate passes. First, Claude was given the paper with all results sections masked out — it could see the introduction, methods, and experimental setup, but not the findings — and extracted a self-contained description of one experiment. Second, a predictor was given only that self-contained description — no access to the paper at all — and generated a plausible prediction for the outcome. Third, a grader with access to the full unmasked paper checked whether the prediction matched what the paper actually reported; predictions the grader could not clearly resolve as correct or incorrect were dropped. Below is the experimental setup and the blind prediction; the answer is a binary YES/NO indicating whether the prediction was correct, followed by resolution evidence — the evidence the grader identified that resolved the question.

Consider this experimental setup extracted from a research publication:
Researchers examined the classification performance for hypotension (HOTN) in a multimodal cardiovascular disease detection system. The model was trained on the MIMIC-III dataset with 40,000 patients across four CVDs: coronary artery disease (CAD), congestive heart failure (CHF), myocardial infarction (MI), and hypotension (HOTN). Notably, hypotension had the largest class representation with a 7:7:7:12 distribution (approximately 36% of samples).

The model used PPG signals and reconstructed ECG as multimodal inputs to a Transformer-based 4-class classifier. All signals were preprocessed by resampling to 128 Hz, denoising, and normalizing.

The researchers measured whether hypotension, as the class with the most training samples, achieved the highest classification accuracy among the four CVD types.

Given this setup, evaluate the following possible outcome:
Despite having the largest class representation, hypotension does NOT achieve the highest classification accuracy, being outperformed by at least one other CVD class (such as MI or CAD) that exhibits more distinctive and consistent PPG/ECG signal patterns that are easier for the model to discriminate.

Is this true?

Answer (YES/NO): YES